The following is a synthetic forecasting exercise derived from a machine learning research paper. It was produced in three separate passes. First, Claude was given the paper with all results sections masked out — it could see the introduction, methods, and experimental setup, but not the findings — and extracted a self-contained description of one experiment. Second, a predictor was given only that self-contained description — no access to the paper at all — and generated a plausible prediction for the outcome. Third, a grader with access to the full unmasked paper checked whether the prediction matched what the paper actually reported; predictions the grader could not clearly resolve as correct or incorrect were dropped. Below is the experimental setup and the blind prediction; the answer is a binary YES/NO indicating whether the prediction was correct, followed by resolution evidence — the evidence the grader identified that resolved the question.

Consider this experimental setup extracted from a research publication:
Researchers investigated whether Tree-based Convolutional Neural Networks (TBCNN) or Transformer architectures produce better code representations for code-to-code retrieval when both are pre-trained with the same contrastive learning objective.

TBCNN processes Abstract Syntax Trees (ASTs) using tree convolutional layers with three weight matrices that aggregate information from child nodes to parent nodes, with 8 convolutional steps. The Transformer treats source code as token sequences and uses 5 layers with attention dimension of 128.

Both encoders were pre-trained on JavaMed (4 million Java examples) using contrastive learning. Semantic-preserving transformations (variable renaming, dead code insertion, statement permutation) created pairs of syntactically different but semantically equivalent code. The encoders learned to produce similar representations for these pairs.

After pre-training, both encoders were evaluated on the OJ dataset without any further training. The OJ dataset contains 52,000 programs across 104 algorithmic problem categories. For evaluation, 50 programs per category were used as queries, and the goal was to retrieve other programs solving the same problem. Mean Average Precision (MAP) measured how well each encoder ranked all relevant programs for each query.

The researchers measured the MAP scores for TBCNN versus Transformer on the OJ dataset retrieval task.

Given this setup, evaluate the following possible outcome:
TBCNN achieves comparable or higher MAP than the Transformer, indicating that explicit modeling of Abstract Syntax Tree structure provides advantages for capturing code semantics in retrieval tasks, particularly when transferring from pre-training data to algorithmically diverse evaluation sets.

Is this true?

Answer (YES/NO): YES